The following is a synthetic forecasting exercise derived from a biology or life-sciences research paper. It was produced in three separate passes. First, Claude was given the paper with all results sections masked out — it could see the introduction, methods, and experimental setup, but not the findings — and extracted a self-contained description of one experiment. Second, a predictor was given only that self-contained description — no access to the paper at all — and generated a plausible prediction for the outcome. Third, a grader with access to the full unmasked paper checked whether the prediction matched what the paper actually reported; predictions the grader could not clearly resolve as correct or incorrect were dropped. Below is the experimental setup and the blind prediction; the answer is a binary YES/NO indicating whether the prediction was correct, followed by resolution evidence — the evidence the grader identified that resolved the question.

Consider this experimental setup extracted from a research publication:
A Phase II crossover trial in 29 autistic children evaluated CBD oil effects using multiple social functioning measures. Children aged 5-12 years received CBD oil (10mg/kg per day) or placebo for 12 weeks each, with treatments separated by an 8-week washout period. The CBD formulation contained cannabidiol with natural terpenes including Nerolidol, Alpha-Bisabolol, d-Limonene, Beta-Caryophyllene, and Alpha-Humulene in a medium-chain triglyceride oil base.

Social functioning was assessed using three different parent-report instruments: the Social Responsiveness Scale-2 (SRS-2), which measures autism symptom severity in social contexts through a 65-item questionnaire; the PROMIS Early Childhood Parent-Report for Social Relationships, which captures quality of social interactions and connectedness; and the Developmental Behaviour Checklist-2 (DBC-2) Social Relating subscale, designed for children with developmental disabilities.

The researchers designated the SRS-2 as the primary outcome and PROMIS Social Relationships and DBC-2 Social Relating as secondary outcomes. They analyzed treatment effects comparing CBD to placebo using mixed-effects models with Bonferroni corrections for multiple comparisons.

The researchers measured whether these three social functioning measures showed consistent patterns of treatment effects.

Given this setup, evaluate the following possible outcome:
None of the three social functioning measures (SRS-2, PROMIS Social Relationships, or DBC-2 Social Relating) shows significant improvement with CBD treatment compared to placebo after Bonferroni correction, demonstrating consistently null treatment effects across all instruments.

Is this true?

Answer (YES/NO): NO